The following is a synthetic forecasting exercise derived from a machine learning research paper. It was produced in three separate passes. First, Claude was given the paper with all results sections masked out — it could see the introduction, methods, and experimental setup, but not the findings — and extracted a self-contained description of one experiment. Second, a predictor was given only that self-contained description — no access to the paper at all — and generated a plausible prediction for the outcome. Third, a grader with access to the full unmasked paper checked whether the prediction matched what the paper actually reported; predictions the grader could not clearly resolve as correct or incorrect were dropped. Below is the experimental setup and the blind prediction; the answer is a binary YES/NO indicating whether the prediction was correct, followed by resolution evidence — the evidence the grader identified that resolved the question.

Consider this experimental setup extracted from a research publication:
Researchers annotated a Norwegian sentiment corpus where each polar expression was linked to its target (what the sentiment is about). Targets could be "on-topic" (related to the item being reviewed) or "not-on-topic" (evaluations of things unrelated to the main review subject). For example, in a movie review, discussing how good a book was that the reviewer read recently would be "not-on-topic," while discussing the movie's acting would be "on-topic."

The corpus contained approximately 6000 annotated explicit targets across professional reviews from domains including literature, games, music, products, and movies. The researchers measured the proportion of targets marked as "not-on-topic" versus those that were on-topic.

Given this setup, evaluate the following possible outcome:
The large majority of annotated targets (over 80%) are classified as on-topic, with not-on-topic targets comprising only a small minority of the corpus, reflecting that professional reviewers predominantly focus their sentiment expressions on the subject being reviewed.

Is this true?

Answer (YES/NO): YES